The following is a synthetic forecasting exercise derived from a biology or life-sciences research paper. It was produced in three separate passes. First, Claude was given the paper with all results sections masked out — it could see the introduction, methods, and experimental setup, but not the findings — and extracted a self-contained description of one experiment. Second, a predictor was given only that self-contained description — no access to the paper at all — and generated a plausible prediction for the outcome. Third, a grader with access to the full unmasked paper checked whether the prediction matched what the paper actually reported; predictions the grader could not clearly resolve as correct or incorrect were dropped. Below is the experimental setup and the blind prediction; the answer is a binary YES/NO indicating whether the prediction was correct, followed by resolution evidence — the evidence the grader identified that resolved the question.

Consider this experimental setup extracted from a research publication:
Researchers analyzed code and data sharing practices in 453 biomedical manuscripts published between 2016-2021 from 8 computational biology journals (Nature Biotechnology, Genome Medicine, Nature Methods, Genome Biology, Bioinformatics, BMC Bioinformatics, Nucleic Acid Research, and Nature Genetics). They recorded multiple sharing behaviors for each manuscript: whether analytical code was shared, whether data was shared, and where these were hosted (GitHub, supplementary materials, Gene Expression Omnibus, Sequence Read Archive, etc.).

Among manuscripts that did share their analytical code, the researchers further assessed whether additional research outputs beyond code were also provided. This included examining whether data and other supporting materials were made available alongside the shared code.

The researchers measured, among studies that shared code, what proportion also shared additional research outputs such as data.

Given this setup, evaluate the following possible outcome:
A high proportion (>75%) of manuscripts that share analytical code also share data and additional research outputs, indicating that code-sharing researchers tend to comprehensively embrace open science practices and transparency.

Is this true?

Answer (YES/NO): NO